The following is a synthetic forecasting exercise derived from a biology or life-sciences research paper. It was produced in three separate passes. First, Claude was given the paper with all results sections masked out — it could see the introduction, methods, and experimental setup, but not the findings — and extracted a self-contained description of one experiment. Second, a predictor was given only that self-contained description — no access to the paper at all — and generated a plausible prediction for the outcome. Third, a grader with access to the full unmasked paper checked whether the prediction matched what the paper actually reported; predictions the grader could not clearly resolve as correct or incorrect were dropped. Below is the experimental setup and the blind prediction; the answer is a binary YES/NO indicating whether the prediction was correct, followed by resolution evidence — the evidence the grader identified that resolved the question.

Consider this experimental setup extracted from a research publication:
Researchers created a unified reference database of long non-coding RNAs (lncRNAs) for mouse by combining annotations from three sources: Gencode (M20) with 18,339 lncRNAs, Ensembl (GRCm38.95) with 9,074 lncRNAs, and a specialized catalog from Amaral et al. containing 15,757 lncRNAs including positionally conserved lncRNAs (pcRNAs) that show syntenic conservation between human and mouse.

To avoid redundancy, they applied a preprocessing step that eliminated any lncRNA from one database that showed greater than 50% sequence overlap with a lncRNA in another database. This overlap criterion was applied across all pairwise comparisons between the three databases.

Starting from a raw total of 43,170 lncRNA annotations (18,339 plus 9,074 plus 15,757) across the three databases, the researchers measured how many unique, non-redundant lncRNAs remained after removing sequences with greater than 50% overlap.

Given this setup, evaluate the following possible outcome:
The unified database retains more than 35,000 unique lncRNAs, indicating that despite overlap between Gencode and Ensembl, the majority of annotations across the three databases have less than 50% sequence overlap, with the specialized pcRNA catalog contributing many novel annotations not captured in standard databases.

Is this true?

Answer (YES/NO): NO